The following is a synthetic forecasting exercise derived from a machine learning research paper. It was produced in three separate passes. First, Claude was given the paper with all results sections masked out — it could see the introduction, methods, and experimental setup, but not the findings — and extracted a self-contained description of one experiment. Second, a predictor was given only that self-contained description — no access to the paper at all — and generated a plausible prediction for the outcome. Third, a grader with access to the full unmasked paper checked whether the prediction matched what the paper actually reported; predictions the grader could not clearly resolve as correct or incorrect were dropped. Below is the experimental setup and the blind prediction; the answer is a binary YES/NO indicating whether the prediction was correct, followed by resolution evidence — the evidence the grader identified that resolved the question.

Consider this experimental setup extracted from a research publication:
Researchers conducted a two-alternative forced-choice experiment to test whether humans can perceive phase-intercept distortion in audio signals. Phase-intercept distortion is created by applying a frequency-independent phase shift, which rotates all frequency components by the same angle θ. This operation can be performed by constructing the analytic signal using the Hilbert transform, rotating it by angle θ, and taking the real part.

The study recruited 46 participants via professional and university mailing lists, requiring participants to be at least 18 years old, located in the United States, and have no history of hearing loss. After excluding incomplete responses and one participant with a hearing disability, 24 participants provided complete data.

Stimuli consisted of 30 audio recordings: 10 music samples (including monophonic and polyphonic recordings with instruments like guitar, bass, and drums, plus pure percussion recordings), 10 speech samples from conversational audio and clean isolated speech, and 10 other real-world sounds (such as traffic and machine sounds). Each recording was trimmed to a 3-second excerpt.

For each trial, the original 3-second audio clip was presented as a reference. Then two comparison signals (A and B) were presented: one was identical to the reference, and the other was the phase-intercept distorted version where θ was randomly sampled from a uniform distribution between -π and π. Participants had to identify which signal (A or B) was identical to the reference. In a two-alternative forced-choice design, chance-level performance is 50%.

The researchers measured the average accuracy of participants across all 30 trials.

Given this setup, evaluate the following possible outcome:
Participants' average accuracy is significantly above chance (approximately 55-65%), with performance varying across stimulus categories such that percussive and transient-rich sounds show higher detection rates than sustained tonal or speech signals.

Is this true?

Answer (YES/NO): NO